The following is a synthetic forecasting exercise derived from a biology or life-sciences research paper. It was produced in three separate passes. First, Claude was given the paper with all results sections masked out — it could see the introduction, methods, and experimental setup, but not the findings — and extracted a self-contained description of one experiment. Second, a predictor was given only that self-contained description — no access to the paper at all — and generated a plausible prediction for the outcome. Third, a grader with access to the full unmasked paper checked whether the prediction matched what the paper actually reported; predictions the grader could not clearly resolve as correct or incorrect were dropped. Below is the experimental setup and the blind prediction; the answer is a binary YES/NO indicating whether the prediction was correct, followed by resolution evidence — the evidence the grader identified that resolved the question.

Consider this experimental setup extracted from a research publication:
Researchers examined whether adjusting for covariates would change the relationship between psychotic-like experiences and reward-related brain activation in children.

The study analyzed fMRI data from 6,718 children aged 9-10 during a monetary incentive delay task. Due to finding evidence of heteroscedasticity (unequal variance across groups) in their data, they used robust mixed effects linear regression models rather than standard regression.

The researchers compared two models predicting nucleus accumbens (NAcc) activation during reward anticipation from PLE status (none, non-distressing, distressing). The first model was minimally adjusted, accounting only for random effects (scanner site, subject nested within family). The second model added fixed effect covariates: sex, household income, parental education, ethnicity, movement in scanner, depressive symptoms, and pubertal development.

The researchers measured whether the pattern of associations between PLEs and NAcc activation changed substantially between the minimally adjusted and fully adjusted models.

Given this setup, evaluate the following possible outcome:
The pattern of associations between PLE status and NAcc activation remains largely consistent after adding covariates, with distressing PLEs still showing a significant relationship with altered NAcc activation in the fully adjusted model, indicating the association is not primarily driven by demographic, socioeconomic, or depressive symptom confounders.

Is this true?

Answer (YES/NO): NO